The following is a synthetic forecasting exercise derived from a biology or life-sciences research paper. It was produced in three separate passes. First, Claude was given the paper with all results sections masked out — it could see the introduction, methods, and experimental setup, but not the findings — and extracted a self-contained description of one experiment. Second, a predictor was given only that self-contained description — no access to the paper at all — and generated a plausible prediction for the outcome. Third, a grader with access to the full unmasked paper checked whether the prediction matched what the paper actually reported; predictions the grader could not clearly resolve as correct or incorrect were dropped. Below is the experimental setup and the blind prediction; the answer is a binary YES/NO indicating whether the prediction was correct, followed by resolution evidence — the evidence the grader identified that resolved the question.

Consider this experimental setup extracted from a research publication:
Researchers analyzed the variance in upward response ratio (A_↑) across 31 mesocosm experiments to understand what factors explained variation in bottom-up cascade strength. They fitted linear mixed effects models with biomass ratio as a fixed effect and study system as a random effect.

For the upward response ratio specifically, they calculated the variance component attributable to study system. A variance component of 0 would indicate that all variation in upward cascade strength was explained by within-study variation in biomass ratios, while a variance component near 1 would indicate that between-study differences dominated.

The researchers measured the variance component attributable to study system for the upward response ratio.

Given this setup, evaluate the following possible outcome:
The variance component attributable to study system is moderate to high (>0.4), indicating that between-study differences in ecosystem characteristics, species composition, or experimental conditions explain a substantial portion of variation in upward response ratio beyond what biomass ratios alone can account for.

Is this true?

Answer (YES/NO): NO